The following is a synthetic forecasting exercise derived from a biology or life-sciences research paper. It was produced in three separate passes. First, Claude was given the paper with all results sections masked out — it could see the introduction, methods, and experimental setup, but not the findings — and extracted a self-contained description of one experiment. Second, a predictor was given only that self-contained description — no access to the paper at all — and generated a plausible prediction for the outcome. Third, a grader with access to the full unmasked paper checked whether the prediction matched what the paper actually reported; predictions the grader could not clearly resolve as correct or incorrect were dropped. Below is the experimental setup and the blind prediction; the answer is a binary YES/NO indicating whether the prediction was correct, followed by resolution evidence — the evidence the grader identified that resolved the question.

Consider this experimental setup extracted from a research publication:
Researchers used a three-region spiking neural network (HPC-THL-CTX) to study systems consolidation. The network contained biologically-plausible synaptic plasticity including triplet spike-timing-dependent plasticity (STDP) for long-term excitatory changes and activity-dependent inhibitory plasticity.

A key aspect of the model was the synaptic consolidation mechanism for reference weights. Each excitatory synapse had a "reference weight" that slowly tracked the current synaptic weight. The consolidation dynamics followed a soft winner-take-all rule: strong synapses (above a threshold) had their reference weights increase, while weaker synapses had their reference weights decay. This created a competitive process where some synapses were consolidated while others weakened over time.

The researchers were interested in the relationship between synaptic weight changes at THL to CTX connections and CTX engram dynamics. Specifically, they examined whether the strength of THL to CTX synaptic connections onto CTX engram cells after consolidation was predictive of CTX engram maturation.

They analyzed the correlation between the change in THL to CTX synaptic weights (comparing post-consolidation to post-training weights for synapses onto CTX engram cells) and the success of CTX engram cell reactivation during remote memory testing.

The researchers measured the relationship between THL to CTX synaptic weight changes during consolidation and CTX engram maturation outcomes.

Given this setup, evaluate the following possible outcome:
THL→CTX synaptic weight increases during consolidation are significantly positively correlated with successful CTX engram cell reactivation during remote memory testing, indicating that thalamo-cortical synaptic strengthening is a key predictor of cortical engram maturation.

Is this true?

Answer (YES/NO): YES